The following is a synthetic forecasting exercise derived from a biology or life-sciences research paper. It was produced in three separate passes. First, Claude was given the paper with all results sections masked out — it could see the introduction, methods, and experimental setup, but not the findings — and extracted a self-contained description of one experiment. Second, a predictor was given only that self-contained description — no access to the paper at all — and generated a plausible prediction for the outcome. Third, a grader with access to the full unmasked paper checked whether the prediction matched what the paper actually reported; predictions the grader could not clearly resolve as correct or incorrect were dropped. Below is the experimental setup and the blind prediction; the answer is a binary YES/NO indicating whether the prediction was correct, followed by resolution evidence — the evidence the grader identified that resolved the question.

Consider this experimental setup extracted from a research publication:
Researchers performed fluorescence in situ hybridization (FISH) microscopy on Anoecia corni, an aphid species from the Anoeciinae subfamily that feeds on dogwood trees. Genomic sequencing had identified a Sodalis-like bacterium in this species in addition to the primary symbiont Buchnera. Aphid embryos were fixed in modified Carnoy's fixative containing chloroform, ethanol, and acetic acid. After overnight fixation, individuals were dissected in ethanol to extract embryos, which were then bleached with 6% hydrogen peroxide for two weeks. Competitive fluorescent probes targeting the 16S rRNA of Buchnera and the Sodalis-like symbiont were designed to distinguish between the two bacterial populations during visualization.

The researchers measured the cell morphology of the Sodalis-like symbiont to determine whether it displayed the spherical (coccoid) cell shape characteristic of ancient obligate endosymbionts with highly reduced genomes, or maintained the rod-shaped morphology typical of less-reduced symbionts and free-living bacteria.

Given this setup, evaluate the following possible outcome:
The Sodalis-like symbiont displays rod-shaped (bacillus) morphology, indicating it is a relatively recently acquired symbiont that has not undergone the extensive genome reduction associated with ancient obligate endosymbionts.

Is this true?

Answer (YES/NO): NO